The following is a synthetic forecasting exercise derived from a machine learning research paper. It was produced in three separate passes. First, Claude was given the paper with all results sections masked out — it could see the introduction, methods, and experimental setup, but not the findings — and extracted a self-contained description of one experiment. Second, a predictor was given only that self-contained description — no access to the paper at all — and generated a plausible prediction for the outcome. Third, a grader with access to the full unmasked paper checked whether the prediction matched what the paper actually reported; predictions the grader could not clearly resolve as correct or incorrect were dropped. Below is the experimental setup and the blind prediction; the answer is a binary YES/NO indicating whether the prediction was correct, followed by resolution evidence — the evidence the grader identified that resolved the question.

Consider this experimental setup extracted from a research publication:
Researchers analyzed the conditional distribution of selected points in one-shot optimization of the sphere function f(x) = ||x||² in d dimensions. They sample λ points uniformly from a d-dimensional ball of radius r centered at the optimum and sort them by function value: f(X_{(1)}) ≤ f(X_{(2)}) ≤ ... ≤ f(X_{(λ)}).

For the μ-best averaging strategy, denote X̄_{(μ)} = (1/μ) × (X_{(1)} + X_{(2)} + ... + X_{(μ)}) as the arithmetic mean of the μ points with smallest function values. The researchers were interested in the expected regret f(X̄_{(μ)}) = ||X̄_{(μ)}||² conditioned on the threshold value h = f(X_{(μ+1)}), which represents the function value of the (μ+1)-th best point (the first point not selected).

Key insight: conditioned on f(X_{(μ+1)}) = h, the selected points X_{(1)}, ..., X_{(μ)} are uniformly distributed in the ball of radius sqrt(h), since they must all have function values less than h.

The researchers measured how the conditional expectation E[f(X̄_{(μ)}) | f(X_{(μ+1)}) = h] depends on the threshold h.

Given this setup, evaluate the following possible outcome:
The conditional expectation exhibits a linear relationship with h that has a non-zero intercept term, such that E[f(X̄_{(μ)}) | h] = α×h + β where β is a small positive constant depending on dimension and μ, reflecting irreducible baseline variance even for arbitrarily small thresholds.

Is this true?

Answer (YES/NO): NO